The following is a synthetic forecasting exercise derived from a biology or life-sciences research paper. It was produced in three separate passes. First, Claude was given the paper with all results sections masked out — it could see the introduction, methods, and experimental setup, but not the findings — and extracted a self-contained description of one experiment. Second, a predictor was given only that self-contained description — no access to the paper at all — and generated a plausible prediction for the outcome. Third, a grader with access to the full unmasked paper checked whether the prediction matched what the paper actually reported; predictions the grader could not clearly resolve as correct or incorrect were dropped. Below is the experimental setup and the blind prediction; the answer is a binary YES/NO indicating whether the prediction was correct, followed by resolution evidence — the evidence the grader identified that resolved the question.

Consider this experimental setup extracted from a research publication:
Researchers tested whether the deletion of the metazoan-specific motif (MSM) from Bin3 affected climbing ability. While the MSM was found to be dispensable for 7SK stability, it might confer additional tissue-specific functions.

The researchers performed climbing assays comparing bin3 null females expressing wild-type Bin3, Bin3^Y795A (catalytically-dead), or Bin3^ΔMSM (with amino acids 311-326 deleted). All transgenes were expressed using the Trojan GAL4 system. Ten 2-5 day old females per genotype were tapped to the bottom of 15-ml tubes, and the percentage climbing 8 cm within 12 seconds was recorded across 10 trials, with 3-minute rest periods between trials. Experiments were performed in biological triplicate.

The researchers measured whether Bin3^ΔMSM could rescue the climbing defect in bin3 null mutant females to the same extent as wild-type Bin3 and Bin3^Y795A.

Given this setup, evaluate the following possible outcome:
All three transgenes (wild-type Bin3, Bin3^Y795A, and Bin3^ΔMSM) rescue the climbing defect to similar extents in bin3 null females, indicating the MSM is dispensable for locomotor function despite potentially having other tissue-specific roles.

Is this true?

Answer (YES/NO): YES